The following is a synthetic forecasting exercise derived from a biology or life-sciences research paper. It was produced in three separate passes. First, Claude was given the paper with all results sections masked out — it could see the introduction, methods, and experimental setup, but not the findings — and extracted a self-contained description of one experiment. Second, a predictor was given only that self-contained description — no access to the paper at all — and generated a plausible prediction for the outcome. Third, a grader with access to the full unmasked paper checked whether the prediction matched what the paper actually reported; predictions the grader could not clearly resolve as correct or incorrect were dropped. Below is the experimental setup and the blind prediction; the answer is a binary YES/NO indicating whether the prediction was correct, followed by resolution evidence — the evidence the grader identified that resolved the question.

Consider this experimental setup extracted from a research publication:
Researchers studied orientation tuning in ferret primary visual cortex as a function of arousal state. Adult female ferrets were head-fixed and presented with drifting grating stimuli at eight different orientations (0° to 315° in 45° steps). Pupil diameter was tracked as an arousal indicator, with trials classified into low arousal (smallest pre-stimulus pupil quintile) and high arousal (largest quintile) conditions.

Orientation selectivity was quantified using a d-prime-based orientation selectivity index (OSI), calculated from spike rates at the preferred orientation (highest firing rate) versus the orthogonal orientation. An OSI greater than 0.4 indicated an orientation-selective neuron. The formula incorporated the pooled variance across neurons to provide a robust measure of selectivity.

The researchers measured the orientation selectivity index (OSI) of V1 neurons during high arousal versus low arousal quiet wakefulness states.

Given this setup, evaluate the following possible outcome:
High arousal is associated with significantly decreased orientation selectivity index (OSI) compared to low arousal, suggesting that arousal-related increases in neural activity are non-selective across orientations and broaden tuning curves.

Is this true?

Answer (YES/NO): NO